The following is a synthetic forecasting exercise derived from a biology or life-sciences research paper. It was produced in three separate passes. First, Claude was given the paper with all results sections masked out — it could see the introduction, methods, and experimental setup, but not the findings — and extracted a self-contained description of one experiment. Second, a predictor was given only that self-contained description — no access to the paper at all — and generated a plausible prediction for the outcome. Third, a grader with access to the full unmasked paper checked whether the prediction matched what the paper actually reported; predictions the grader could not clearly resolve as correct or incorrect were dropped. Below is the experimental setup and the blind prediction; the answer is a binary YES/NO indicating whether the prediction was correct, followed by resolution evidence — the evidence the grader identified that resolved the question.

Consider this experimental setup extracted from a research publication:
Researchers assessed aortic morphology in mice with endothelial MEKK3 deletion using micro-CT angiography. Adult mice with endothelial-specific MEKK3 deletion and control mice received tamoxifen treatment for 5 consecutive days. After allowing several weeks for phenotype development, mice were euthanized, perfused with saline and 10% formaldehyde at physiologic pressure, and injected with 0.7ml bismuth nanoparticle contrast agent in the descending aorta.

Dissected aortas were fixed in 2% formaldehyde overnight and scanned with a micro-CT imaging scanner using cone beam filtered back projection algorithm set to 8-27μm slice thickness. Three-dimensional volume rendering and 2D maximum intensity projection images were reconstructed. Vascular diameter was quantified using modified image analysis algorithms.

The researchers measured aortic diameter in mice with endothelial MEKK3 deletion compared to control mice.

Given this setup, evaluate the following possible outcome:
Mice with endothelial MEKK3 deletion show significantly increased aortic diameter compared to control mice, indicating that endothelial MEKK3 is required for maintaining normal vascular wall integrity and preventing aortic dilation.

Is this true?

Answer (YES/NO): NO